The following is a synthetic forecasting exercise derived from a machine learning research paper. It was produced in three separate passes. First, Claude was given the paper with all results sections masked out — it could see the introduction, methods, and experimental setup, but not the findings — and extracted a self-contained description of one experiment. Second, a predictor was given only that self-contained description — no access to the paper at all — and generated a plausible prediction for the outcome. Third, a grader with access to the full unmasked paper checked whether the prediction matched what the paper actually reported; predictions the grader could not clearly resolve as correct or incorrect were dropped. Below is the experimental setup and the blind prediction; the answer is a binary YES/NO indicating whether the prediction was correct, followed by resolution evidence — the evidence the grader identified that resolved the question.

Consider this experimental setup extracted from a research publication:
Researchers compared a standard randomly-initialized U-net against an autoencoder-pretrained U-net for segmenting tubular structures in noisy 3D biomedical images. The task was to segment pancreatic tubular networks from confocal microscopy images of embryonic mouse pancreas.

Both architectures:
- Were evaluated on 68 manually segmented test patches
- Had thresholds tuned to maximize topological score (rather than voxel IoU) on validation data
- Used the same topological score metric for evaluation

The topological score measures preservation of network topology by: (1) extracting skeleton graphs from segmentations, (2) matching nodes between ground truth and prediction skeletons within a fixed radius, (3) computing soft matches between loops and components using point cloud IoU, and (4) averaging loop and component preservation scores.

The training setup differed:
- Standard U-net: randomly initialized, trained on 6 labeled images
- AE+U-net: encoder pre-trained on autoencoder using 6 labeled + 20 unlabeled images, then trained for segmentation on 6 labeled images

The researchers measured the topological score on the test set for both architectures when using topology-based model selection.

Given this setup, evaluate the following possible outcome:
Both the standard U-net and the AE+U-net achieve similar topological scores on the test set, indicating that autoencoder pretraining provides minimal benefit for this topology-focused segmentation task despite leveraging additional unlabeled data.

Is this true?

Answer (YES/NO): NO